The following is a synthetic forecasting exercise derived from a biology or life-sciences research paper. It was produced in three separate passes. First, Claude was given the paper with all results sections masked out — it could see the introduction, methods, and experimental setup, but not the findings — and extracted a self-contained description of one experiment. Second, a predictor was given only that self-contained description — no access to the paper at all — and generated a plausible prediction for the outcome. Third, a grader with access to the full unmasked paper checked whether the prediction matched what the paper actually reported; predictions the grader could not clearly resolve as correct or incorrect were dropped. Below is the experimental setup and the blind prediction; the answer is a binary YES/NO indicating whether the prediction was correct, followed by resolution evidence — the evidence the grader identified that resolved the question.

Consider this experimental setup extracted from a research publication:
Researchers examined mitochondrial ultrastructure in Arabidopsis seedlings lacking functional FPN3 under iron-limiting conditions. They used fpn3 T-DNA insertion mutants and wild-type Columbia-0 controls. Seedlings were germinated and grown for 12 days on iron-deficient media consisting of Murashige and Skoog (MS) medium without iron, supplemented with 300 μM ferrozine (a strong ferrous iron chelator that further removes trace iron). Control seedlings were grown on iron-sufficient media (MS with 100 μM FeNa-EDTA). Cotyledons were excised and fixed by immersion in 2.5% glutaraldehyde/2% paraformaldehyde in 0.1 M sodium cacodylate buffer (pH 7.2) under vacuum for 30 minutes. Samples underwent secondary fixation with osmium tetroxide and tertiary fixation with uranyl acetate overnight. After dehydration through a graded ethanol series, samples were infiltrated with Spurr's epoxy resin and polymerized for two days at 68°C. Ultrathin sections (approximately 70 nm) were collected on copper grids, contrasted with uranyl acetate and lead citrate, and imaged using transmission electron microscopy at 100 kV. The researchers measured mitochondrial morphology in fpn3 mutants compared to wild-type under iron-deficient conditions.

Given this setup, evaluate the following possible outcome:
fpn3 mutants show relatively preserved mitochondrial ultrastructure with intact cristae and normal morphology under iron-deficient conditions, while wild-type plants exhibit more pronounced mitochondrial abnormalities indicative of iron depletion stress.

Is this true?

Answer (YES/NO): NO